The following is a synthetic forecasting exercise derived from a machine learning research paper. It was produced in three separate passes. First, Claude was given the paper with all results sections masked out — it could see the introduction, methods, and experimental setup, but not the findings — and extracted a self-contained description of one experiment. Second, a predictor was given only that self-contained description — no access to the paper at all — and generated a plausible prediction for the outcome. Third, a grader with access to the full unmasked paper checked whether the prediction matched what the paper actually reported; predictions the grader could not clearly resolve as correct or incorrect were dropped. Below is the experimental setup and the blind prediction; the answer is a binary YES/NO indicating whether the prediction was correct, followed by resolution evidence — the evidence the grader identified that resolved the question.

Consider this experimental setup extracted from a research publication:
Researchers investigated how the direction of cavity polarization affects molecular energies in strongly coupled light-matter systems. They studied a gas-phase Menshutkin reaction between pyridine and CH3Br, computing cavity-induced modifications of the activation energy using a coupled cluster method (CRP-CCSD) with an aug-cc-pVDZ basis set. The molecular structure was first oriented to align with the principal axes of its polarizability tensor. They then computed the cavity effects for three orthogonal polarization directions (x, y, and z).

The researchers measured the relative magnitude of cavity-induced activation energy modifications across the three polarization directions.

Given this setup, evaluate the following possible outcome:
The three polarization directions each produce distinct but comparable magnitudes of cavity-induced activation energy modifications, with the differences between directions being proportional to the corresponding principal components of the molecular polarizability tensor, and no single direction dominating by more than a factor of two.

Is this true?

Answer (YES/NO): NO